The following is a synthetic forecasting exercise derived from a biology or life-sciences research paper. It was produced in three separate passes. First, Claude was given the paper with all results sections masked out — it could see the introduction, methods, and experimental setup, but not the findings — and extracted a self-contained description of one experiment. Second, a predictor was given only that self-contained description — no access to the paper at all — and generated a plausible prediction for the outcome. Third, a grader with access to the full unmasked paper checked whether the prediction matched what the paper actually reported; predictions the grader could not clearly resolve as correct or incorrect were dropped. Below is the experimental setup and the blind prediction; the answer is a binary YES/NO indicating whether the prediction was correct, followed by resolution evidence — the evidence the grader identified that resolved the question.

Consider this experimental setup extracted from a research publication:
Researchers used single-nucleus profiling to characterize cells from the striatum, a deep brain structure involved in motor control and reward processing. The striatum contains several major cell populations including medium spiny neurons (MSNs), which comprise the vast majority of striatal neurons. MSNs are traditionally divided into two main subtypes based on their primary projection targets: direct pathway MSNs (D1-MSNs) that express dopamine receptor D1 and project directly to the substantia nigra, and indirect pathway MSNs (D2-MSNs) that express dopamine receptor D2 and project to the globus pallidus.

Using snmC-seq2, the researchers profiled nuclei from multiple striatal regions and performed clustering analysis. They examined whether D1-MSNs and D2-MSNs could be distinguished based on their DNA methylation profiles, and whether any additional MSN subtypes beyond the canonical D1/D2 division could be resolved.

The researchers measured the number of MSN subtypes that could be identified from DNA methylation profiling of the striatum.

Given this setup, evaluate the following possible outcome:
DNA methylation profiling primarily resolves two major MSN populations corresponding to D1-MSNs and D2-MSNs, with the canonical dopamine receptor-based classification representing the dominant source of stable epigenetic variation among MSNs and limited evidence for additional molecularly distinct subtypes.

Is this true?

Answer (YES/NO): NO